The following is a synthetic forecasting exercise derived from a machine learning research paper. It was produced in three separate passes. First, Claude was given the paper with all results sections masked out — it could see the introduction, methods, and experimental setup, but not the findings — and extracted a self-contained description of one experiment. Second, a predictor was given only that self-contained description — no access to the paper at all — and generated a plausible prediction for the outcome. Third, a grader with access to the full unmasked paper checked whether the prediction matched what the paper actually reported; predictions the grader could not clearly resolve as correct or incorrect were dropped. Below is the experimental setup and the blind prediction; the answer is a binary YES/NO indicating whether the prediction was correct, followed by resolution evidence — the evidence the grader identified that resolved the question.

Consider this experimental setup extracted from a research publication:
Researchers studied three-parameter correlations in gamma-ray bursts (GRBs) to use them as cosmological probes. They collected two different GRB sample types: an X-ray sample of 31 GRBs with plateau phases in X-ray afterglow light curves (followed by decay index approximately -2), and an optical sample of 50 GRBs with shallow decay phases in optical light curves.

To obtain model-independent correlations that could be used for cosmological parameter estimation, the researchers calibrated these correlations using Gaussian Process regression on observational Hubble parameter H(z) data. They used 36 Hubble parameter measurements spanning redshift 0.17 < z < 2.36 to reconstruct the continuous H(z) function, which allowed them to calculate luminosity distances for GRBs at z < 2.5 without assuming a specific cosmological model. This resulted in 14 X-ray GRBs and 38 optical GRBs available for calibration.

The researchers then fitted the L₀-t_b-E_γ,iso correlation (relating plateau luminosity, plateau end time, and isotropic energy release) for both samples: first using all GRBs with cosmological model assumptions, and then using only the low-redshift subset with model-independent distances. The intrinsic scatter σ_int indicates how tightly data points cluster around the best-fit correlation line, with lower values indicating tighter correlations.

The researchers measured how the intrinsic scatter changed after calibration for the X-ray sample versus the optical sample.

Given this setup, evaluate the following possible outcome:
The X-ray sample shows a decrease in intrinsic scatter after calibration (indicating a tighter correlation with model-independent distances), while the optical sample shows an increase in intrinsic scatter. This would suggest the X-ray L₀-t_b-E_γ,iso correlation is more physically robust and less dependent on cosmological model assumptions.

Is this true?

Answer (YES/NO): NO